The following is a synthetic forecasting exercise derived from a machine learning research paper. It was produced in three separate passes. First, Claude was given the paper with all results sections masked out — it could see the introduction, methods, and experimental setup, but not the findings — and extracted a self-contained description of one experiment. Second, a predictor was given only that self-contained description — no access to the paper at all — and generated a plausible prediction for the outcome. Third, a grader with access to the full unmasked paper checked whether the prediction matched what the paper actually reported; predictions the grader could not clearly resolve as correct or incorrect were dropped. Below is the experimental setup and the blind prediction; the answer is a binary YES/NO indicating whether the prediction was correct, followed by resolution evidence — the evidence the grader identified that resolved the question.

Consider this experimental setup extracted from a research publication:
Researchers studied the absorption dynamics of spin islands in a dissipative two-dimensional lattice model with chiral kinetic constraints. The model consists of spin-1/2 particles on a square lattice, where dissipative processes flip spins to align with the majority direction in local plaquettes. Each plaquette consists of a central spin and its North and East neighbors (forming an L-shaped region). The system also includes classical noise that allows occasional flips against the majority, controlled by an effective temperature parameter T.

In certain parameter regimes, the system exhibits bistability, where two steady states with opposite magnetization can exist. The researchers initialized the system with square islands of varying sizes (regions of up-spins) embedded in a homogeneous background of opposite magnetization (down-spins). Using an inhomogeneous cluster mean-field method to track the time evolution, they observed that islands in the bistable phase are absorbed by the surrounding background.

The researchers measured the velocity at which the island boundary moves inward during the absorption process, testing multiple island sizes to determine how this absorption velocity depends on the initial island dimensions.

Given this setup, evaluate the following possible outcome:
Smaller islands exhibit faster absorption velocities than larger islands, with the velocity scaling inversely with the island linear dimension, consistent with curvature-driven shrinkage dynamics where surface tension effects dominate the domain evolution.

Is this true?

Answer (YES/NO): NO